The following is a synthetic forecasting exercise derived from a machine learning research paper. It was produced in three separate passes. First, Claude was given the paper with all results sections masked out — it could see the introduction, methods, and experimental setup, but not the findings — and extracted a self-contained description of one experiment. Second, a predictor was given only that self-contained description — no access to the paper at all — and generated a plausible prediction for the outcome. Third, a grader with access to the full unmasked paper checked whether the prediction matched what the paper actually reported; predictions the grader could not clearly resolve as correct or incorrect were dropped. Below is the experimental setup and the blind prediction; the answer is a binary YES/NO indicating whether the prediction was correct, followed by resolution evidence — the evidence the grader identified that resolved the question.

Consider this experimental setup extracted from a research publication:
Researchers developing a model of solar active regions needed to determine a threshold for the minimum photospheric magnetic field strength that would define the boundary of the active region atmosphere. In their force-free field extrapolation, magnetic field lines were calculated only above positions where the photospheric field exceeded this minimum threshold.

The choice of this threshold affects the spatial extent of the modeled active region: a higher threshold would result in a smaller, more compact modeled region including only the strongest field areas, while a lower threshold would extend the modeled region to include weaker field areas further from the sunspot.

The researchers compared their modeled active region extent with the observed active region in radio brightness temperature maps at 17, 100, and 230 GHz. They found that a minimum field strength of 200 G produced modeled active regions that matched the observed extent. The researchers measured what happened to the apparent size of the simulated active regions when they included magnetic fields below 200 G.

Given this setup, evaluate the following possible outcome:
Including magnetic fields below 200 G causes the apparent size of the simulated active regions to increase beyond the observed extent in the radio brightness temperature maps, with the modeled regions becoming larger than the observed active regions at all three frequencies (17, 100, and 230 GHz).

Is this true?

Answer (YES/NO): YES